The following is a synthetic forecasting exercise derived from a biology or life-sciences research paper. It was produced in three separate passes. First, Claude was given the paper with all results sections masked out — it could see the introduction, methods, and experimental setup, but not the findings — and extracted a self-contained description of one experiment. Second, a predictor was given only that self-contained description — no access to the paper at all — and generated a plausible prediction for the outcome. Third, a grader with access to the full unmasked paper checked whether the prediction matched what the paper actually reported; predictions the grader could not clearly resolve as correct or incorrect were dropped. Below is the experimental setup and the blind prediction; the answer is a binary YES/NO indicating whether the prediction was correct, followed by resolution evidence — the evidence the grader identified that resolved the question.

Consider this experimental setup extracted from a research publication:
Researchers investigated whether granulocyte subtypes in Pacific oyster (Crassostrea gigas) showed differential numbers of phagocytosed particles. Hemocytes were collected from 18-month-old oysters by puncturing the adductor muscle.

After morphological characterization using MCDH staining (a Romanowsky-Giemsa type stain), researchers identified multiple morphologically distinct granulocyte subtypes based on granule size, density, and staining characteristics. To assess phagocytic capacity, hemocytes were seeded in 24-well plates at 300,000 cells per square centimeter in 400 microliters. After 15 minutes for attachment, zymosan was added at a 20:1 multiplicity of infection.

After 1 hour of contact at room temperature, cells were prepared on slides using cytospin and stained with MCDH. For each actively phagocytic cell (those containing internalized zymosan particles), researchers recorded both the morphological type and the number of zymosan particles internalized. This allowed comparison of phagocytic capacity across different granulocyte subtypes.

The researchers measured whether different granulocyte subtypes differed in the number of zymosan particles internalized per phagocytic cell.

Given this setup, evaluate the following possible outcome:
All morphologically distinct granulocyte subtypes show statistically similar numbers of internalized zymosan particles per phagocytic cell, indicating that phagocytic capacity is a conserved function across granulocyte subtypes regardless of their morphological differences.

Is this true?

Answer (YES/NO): NO